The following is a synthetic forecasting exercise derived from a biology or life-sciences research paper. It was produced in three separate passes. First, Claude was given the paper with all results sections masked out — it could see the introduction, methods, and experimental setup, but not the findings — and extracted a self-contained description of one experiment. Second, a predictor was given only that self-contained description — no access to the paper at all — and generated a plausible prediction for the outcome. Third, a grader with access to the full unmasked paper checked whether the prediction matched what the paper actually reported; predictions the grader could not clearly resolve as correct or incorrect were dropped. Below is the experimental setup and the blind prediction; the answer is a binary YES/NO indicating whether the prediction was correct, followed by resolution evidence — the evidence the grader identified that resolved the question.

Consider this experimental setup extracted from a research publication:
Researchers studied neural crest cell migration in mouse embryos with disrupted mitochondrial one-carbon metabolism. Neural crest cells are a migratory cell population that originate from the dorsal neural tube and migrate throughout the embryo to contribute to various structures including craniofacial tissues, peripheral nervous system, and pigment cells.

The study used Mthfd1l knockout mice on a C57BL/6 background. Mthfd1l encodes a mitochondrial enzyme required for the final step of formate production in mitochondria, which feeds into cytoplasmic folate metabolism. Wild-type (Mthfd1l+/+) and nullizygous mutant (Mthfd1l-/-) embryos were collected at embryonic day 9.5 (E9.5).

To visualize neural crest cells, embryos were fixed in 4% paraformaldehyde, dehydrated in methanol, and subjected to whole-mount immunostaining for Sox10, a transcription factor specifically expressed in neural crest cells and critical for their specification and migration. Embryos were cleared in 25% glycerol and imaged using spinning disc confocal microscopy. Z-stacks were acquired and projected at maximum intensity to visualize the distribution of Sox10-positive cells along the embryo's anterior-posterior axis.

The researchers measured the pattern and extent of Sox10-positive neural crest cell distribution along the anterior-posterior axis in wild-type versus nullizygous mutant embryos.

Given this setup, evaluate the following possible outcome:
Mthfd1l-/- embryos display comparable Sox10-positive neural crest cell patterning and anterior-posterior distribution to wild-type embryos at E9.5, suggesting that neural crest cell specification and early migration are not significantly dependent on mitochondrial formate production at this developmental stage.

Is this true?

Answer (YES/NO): NO